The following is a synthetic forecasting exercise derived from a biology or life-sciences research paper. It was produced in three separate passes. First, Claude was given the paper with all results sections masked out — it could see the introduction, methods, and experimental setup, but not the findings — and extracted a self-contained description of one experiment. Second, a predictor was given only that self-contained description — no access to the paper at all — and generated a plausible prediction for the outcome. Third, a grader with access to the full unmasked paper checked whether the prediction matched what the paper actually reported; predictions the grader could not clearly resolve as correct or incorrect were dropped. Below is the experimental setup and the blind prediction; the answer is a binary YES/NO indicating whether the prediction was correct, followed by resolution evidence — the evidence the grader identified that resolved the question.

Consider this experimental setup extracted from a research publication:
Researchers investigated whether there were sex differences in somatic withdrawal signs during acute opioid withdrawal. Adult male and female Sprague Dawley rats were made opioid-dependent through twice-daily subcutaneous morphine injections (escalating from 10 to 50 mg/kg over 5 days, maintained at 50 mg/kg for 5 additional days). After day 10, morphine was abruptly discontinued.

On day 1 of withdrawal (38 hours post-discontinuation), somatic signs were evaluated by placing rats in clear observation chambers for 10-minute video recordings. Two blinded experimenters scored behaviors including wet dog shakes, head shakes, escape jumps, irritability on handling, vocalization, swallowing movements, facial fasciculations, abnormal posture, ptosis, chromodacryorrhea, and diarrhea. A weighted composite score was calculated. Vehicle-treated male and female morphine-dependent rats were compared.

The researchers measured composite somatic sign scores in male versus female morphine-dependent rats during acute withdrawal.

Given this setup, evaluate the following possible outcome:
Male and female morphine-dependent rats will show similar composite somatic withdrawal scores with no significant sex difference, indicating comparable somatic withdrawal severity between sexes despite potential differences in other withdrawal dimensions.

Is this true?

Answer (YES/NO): YES